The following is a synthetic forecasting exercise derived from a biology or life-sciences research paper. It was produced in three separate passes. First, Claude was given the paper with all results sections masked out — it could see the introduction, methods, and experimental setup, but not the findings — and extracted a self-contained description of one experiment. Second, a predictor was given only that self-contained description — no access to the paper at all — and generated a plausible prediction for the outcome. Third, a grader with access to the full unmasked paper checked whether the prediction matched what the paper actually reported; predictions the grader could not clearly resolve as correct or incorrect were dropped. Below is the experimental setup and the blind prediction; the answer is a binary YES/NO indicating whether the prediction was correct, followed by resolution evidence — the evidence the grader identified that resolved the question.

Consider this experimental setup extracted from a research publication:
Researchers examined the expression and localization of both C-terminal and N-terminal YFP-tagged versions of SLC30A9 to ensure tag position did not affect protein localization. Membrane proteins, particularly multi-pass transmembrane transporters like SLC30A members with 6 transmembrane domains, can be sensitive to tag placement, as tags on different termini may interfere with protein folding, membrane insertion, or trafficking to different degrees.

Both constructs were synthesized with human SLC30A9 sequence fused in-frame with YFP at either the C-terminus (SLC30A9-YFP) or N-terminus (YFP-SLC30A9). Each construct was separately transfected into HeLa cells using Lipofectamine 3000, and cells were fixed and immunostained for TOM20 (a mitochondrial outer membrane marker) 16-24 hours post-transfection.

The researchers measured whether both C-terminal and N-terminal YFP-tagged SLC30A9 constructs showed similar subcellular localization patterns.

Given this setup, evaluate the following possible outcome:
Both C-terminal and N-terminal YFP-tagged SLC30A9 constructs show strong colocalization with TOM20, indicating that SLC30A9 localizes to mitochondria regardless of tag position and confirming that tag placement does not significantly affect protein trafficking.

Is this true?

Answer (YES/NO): YES